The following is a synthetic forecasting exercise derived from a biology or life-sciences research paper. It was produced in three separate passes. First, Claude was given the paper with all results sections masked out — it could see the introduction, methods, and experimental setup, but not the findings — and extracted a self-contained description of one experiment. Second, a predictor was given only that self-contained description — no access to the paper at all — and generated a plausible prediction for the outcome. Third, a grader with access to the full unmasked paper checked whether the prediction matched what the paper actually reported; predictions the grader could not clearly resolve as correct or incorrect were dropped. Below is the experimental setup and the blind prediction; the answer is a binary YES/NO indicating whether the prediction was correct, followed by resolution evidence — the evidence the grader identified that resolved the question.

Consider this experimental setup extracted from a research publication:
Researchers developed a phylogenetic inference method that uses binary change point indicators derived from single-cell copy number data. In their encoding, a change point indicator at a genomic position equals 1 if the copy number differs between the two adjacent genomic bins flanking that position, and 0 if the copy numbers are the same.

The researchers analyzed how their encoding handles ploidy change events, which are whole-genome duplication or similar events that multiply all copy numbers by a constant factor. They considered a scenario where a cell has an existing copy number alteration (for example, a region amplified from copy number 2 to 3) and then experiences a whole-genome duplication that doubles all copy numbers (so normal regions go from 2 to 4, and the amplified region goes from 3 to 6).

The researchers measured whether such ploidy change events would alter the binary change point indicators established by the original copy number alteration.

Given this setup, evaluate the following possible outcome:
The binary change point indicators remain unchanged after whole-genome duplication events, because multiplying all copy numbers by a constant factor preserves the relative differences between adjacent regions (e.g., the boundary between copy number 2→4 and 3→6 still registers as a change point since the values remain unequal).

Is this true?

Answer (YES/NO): YES